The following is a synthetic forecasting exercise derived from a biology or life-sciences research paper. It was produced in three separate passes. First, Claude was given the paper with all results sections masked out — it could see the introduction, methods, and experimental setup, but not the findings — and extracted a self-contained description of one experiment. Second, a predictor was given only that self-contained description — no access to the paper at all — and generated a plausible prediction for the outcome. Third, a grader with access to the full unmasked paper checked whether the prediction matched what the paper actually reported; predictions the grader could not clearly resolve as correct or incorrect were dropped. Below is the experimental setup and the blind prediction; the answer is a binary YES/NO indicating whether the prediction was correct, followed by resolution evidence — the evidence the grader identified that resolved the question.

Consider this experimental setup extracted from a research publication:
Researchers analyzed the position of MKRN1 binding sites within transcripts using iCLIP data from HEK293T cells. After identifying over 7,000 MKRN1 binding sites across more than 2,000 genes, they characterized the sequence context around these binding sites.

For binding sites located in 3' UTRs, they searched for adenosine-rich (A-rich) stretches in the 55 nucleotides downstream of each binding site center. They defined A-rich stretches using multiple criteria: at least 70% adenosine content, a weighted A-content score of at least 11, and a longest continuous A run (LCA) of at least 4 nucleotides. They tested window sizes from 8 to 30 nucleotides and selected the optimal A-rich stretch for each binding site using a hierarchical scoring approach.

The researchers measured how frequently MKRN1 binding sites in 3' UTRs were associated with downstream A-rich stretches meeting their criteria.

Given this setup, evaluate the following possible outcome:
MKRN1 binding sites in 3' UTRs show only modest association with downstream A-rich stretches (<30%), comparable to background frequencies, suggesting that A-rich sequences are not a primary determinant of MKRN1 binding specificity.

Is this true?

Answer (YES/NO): NO